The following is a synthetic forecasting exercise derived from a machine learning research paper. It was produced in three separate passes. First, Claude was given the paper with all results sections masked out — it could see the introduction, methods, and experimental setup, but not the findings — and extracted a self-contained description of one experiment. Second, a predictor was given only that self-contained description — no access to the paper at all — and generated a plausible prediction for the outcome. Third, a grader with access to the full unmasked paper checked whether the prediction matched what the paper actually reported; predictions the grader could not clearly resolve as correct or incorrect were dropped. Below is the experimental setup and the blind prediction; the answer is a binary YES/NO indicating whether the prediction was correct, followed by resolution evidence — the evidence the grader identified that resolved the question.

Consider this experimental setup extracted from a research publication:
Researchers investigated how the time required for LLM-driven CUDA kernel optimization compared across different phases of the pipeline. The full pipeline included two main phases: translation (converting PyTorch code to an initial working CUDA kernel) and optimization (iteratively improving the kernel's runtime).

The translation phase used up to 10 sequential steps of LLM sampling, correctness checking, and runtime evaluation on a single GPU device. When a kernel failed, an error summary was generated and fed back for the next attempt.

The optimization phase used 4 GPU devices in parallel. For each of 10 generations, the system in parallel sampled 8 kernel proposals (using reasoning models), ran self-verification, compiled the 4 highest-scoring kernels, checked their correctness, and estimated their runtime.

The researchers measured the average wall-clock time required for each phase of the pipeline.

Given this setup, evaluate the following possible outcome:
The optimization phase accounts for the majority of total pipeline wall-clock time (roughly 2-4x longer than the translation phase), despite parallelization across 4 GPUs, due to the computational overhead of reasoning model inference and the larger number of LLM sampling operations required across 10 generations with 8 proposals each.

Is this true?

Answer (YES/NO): NO